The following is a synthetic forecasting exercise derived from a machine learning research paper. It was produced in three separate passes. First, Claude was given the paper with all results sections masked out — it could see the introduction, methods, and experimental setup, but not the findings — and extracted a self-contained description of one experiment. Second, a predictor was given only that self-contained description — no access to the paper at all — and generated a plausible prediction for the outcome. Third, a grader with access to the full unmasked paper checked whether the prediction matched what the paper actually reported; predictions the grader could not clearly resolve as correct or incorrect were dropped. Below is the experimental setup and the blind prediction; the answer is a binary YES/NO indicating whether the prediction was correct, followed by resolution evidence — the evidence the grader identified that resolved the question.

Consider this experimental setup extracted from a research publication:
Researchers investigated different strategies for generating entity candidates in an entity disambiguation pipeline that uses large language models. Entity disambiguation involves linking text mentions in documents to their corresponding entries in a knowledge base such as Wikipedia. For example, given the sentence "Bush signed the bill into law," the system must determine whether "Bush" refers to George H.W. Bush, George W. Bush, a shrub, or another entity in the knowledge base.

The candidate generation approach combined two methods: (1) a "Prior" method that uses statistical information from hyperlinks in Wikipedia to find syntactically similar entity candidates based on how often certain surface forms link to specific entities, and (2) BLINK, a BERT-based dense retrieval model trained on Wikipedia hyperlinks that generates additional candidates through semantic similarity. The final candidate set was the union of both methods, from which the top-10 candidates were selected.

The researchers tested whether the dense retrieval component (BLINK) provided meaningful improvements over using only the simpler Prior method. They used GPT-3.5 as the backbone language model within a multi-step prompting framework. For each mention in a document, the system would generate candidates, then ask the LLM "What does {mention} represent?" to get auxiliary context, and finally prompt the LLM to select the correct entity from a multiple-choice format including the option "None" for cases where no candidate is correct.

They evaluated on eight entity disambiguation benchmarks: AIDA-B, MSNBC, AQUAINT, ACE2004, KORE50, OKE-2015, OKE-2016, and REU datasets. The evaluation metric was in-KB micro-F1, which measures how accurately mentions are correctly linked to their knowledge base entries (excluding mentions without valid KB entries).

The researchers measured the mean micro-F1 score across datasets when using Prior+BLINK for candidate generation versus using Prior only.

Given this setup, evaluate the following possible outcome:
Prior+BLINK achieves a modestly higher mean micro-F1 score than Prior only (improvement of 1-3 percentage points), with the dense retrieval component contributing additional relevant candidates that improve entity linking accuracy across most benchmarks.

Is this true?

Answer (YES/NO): NO